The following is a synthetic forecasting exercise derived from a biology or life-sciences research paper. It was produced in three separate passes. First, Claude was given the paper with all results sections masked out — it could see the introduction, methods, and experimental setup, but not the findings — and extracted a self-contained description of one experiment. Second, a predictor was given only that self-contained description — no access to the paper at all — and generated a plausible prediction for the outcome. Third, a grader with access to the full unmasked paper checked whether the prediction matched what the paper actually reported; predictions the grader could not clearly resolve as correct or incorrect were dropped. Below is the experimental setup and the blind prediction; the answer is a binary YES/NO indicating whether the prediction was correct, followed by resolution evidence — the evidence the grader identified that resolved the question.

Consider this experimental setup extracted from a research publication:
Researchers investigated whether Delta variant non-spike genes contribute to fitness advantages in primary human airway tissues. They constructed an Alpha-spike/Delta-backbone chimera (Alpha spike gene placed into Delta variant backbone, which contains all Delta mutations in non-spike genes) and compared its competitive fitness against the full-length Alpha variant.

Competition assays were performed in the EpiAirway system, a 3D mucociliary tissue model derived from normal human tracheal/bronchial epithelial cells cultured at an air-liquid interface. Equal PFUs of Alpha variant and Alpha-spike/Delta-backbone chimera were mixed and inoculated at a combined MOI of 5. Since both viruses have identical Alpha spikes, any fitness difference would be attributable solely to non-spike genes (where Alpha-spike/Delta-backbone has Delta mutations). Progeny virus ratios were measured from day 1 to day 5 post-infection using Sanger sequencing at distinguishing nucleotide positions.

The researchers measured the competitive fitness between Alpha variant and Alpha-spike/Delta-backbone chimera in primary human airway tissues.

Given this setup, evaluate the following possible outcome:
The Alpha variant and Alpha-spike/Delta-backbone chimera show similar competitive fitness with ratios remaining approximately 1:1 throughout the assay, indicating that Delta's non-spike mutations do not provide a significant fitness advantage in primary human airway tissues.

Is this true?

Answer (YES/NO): NO